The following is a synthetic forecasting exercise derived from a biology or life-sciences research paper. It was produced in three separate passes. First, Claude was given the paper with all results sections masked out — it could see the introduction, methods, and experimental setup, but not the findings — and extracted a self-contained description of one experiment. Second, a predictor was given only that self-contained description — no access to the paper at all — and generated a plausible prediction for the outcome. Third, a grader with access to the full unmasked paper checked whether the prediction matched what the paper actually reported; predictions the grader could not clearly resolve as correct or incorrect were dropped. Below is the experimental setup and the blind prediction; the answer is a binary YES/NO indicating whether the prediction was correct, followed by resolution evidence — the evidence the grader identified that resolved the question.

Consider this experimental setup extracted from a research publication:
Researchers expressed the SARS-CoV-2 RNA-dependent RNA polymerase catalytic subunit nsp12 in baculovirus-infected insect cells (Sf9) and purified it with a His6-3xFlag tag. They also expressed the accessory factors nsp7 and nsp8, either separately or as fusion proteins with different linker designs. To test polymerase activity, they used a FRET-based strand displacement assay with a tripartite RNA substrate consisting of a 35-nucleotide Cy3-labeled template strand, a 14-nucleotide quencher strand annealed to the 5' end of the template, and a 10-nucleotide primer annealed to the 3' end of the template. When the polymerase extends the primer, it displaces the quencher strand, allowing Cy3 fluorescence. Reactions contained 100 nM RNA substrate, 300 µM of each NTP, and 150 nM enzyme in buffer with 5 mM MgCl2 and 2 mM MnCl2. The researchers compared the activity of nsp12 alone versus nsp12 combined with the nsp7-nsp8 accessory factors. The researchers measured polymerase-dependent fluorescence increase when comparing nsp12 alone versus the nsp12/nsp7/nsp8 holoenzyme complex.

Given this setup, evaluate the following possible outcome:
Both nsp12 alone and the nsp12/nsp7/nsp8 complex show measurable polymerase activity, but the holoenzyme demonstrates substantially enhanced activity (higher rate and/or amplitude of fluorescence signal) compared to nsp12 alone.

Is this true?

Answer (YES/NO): NO